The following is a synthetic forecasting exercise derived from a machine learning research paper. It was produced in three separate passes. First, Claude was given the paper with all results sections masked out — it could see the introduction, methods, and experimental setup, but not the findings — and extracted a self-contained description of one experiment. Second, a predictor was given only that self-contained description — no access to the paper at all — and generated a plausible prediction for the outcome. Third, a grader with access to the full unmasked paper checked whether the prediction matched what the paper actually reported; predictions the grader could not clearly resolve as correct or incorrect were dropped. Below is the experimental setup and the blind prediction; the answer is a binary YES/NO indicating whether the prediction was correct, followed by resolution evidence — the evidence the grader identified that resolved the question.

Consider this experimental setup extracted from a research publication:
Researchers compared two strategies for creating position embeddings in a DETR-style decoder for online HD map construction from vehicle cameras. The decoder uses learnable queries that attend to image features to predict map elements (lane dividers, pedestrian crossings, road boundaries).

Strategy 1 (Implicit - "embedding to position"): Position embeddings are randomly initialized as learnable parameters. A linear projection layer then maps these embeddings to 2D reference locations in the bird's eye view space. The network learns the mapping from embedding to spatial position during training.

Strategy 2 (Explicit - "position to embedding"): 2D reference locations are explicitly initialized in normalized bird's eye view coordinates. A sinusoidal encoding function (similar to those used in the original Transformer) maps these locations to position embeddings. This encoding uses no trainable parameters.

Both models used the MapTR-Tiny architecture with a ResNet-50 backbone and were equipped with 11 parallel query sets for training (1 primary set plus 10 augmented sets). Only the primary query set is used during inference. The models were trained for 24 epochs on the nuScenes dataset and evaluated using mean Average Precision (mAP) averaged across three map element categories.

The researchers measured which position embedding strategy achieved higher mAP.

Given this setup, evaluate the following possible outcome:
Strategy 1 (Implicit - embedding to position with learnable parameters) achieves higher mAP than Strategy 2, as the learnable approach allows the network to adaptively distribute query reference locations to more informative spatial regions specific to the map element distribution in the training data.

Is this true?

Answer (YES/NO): NO